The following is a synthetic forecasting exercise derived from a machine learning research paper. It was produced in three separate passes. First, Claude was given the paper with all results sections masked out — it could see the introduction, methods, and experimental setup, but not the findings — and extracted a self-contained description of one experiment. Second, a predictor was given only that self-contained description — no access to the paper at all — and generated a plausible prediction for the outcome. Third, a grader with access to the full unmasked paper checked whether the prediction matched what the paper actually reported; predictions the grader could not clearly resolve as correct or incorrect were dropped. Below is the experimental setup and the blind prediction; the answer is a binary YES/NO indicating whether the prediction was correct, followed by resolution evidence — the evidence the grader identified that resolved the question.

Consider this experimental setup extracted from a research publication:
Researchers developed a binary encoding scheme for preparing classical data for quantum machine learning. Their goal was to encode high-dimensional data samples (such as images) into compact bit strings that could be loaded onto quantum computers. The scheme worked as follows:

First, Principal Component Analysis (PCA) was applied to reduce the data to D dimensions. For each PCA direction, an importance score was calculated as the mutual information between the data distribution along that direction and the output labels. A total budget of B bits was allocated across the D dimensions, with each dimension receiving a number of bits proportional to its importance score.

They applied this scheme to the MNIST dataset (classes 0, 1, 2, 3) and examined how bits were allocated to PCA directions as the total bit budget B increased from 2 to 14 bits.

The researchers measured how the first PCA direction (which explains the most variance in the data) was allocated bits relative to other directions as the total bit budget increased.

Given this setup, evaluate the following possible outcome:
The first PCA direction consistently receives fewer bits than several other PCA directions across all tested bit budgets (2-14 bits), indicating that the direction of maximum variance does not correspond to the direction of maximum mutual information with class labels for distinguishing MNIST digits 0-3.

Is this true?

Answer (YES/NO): NO